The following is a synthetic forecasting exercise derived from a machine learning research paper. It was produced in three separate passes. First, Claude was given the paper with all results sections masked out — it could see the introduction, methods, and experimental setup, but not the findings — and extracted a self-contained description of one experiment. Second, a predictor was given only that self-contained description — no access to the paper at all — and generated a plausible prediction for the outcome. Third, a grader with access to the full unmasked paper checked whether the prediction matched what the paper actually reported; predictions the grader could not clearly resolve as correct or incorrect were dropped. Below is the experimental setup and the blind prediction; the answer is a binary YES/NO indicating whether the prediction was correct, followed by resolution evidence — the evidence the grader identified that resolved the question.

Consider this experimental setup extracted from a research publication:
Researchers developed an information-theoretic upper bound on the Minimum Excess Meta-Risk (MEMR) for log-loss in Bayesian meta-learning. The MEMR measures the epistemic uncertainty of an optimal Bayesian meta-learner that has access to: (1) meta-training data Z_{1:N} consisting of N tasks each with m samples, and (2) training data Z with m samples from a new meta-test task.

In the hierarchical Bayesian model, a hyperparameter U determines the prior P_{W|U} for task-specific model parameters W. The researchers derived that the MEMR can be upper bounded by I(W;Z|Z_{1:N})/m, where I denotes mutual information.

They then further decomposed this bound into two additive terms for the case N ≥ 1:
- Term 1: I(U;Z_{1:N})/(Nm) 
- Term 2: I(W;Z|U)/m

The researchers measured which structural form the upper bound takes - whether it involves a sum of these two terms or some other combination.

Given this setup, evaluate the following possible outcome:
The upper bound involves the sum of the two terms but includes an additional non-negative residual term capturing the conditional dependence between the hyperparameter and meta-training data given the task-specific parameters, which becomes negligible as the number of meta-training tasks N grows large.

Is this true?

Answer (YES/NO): NO